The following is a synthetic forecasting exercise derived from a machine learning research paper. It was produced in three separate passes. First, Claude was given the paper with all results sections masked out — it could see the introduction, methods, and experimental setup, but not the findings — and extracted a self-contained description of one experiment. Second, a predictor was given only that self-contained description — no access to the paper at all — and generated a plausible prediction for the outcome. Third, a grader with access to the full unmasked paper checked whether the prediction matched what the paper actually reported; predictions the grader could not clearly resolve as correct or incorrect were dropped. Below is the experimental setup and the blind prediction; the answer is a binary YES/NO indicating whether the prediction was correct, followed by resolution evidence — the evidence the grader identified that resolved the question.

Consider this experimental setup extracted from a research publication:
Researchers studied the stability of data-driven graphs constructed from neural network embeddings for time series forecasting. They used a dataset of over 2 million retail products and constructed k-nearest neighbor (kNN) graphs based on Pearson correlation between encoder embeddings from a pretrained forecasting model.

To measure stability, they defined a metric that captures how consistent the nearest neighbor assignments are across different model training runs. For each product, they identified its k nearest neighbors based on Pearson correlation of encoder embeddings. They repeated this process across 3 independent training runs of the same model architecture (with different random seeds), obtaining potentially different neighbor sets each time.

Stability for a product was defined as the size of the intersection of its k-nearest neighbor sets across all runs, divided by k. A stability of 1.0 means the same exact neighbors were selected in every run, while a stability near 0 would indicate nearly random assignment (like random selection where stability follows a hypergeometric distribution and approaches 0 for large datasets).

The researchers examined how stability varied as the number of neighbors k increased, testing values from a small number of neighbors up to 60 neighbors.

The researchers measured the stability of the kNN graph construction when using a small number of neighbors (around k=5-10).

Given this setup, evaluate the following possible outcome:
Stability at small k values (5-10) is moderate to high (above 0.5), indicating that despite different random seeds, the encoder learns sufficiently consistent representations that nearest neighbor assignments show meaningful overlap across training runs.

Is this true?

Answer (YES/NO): NO